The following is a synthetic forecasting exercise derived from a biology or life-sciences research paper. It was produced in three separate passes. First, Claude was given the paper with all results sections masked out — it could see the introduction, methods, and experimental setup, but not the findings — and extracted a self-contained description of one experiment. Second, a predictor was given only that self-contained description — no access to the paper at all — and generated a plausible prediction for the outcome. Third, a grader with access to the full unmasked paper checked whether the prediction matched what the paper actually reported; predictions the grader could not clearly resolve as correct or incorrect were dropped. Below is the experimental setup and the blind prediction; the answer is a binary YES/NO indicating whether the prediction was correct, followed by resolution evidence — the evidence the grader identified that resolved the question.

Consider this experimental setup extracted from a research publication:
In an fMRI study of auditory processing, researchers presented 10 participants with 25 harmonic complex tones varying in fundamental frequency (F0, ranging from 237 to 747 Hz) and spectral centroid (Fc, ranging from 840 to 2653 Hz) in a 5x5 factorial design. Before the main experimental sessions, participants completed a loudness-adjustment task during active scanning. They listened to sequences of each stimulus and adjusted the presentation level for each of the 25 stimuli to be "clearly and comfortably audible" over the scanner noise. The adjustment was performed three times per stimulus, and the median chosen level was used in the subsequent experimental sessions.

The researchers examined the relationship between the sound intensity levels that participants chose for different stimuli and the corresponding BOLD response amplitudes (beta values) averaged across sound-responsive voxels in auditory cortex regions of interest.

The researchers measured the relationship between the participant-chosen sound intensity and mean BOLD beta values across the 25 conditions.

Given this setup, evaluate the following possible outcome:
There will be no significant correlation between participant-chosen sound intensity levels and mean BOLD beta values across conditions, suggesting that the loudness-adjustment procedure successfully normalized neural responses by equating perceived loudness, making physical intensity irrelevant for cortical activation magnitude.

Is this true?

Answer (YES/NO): NO